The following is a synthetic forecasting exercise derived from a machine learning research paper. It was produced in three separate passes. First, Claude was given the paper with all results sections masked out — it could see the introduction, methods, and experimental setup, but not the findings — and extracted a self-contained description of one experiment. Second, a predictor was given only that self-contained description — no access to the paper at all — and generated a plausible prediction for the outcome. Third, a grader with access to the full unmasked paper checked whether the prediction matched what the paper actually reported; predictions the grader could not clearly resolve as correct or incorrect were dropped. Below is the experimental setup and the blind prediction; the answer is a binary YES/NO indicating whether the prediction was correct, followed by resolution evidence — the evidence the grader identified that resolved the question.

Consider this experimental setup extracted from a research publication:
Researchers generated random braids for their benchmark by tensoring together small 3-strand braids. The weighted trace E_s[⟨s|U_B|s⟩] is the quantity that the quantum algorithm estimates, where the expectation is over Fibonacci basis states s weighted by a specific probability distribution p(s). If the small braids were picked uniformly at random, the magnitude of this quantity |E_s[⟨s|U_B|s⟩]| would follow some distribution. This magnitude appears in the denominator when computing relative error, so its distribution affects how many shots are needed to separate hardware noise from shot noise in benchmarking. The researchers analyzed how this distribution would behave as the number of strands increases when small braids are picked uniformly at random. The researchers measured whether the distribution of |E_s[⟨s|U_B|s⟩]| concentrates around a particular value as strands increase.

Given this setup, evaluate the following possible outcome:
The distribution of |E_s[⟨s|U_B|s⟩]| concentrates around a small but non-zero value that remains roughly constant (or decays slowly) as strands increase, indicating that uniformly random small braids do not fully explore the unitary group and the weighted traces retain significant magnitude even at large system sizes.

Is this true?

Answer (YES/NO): NO